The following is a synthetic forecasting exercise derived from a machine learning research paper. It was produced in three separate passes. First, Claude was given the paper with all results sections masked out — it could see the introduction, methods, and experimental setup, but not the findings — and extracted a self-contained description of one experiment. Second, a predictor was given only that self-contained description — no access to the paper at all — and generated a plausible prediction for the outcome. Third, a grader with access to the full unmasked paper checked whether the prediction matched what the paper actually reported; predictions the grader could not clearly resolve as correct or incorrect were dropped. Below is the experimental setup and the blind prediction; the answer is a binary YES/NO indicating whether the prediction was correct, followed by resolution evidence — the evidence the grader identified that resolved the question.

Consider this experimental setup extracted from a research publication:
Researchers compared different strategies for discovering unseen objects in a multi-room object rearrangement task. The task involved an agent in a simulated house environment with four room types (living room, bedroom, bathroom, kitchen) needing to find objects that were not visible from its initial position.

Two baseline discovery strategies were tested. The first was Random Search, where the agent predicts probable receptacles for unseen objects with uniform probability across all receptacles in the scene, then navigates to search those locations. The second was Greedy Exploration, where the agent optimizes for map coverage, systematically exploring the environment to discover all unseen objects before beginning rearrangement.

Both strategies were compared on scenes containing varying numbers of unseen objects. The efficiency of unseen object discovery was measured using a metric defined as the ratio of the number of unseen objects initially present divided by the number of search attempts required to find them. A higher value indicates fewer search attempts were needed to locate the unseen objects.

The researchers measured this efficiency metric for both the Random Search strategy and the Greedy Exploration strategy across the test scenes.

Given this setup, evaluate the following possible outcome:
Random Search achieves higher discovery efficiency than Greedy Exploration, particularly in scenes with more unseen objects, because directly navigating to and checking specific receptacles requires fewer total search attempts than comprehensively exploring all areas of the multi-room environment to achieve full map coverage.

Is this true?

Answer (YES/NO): NO